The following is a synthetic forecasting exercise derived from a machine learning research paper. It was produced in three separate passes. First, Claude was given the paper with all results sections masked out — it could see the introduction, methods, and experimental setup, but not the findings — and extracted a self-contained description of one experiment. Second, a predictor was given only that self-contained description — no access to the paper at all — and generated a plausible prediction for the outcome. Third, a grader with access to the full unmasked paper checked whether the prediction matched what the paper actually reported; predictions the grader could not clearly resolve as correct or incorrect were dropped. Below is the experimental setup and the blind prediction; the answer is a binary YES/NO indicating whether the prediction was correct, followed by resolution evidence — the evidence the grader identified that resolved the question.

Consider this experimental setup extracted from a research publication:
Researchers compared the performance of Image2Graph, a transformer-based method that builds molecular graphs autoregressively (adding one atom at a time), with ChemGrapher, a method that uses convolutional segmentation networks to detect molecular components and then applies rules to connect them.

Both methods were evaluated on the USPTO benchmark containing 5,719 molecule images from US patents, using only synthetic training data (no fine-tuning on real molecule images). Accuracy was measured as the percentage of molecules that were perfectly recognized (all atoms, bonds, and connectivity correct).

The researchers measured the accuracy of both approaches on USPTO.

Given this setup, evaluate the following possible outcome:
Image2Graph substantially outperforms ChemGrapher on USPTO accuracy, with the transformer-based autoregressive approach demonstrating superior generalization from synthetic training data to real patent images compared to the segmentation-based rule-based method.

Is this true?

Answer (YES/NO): NO